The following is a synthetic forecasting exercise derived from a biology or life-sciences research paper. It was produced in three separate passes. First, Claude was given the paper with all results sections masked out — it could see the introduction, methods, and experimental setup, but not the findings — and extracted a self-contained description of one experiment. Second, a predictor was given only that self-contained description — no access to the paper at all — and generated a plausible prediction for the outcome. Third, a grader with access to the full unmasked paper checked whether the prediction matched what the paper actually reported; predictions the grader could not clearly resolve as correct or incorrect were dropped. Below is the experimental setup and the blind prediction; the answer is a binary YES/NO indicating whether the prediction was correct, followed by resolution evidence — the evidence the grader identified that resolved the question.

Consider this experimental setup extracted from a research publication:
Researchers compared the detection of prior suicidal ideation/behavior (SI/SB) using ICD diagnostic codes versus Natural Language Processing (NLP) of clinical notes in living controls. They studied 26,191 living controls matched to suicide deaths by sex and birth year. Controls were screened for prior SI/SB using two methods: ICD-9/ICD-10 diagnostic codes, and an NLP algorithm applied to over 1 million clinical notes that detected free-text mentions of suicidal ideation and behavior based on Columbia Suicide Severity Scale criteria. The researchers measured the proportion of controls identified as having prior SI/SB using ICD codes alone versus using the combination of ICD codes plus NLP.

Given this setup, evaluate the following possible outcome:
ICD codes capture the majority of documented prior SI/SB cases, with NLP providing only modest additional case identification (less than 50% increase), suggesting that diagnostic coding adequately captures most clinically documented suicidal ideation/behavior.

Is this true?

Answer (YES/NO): NO